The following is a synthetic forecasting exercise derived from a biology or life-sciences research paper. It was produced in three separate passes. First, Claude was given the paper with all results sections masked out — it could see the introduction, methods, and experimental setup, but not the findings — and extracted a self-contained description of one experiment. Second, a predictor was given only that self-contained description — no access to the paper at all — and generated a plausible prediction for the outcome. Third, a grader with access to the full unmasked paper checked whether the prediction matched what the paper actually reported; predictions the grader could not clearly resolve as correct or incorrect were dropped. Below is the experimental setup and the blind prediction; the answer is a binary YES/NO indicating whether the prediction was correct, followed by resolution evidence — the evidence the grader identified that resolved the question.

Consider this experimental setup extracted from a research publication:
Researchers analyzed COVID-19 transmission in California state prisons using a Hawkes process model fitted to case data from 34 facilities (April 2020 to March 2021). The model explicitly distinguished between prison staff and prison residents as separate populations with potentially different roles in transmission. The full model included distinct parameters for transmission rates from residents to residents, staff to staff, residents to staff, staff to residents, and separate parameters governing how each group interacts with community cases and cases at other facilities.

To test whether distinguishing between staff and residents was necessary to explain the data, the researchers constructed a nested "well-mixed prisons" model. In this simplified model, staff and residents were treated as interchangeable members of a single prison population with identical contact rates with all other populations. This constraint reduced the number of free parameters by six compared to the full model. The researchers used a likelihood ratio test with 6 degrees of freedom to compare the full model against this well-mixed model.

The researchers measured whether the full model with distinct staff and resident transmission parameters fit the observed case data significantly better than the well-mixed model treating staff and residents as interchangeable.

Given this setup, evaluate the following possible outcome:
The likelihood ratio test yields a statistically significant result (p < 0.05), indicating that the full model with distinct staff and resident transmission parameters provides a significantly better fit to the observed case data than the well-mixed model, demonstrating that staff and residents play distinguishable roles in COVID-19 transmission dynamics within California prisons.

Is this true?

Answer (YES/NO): YES